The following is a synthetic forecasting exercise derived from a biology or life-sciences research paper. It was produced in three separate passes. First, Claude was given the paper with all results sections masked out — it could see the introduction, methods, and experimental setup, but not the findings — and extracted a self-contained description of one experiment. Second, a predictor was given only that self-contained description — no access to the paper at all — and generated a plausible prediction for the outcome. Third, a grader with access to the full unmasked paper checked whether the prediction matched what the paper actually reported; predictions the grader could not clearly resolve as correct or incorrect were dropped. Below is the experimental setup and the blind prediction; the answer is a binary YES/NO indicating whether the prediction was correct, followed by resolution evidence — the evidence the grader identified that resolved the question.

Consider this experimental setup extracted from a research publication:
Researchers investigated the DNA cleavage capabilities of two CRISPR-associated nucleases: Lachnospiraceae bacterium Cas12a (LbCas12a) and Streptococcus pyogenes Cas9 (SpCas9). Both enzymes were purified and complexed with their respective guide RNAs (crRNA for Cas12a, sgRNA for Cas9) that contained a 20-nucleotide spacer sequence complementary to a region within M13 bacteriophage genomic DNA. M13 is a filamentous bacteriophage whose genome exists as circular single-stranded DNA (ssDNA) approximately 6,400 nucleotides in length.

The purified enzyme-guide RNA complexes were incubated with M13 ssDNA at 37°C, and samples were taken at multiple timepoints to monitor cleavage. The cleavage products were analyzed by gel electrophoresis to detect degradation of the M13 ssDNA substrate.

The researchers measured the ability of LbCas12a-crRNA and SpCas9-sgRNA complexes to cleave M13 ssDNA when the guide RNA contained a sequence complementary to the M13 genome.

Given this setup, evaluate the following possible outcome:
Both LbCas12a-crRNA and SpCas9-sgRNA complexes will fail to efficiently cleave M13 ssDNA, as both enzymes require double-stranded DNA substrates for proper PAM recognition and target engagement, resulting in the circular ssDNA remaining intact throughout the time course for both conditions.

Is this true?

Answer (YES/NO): NO